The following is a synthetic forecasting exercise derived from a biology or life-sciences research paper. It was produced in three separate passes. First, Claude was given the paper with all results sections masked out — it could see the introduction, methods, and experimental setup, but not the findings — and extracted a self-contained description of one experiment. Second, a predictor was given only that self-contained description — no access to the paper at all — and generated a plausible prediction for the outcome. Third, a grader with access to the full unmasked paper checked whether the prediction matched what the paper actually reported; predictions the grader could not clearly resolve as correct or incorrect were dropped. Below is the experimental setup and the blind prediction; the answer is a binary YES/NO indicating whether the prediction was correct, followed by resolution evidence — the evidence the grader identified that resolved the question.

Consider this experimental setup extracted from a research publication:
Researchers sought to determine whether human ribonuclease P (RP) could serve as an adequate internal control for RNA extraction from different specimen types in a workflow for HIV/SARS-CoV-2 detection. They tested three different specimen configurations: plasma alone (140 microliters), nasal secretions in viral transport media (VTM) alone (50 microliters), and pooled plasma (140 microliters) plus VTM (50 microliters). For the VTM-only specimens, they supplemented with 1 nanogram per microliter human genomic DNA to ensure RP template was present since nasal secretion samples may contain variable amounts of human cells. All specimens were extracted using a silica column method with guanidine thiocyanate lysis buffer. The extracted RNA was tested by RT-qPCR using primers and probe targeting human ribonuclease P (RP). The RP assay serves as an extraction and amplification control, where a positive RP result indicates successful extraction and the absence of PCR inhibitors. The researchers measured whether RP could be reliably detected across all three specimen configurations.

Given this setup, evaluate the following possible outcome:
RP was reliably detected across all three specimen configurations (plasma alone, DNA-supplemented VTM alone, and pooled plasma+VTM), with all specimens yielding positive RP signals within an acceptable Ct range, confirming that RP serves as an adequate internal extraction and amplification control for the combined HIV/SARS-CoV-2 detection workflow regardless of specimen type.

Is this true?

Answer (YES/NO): NO